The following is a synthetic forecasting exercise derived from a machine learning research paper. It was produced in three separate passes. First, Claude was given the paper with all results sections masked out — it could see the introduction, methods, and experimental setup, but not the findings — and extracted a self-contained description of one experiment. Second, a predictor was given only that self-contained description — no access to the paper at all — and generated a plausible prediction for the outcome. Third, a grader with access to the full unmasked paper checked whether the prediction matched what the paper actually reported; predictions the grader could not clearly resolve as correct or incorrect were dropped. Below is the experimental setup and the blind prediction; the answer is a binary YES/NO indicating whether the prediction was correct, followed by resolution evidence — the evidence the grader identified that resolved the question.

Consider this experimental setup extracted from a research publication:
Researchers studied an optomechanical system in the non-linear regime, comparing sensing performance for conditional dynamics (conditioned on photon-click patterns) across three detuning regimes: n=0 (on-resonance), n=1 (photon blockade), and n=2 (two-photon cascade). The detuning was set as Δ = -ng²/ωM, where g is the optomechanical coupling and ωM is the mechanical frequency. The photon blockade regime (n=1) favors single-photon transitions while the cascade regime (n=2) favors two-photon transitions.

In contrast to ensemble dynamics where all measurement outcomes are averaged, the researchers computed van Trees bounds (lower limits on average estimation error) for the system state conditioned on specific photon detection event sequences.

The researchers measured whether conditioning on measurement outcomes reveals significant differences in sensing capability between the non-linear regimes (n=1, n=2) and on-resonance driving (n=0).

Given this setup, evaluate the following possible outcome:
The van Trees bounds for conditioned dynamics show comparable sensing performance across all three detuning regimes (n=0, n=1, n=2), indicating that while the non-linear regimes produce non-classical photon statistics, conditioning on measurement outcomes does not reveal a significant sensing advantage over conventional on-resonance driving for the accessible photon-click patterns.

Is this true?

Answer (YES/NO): NO